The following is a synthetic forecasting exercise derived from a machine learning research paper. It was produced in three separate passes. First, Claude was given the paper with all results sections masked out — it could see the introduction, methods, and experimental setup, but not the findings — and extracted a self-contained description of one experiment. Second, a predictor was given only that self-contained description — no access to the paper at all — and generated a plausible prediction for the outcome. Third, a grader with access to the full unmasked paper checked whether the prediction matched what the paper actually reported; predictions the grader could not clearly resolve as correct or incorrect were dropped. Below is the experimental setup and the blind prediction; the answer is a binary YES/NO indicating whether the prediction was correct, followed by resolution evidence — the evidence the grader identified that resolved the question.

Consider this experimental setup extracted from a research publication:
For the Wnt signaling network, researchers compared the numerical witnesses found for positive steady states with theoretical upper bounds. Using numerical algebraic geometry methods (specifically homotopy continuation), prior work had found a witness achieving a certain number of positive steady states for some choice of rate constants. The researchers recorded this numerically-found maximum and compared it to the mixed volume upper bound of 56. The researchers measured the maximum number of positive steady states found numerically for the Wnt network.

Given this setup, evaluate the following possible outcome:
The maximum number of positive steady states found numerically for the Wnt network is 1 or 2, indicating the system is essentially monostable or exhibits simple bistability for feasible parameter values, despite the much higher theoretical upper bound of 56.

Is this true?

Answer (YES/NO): NO